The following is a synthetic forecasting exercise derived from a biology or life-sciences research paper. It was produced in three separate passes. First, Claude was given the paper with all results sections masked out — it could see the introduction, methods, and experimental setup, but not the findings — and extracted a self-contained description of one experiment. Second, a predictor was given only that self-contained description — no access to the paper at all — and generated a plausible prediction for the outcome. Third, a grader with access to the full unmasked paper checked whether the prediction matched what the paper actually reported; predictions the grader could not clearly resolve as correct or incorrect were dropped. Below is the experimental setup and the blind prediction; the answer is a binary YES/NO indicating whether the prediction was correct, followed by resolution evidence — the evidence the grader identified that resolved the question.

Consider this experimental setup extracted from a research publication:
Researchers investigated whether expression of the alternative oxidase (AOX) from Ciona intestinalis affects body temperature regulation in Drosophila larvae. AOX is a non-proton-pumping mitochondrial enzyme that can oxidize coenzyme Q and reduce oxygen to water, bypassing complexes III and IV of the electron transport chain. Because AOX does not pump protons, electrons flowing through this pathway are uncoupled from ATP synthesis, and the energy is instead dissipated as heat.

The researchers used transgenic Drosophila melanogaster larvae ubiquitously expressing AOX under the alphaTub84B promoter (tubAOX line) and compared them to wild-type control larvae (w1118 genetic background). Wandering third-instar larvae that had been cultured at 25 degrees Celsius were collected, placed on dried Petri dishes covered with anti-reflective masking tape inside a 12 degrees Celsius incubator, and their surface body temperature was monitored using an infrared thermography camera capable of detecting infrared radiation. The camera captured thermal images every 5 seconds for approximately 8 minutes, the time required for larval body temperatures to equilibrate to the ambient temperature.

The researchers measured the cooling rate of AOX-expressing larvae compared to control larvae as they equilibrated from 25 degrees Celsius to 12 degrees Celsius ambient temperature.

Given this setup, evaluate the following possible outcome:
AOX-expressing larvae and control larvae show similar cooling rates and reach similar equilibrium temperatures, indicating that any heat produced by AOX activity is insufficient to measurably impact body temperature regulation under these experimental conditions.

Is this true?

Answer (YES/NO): YES